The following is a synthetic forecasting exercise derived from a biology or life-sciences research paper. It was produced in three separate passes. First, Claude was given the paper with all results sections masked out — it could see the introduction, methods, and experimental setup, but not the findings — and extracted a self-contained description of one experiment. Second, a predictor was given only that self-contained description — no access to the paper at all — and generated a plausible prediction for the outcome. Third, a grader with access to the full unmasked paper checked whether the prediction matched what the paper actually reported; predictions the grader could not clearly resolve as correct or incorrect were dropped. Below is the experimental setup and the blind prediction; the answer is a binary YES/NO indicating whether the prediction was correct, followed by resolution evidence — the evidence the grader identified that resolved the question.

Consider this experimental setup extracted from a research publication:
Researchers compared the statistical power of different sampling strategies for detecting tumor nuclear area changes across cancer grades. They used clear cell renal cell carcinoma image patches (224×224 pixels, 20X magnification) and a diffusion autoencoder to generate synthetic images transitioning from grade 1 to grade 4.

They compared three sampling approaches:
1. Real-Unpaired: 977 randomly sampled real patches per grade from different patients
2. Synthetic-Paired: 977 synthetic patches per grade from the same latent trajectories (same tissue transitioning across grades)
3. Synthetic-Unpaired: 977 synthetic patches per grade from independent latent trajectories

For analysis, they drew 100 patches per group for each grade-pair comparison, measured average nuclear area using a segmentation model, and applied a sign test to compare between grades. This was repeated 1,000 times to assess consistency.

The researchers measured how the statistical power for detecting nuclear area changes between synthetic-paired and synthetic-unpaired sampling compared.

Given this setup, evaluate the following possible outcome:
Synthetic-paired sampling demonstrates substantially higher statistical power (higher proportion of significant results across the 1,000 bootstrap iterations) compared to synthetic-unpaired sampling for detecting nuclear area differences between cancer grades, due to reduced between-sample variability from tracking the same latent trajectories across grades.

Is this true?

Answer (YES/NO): YES